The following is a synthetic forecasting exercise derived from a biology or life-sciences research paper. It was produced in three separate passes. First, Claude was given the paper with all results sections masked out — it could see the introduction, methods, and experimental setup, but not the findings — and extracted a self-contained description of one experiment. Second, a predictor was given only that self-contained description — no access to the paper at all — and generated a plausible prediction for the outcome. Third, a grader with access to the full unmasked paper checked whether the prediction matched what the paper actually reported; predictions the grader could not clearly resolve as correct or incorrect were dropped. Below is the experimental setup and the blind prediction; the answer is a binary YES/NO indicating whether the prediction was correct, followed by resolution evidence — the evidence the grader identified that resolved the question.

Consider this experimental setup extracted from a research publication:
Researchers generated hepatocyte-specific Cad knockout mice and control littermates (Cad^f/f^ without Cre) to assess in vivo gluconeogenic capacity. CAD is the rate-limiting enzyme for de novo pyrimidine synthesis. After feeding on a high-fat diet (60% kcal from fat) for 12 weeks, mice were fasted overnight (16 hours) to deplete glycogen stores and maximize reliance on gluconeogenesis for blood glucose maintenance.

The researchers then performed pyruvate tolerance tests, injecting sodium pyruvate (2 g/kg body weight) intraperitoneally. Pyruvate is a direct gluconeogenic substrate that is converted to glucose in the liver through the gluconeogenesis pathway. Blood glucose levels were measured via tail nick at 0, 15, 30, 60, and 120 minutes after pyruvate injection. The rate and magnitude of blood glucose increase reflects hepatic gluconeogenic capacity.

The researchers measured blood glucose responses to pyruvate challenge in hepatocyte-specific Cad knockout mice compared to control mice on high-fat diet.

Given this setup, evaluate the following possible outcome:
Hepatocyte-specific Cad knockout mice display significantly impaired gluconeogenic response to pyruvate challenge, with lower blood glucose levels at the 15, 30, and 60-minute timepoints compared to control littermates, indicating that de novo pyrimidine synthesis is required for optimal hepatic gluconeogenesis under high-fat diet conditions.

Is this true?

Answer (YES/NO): NO